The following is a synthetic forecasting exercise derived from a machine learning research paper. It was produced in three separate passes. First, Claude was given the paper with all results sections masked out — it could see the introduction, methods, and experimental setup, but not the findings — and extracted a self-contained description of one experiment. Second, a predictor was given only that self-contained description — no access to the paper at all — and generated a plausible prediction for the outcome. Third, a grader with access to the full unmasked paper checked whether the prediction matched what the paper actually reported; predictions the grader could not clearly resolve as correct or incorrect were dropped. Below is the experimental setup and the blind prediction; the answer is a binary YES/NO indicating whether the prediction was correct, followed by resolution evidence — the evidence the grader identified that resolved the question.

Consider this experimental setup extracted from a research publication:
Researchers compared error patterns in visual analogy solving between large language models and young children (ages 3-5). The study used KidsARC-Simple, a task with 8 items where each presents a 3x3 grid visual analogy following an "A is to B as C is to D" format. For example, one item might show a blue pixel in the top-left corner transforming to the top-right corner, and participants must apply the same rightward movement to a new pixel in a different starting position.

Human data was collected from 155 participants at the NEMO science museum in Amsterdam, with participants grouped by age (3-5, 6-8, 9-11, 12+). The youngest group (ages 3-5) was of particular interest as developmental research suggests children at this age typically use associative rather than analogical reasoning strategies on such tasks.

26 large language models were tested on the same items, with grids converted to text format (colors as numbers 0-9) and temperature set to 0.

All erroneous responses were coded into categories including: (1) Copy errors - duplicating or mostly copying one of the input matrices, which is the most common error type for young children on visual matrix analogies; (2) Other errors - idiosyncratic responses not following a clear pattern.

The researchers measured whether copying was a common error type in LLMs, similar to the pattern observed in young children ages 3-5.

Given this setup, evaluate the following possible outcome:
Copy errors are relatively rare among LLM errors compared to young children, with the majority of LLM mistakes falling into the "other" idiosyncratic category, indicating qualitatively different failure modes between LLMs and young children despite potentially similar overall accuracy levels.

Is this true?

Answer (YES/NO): NO